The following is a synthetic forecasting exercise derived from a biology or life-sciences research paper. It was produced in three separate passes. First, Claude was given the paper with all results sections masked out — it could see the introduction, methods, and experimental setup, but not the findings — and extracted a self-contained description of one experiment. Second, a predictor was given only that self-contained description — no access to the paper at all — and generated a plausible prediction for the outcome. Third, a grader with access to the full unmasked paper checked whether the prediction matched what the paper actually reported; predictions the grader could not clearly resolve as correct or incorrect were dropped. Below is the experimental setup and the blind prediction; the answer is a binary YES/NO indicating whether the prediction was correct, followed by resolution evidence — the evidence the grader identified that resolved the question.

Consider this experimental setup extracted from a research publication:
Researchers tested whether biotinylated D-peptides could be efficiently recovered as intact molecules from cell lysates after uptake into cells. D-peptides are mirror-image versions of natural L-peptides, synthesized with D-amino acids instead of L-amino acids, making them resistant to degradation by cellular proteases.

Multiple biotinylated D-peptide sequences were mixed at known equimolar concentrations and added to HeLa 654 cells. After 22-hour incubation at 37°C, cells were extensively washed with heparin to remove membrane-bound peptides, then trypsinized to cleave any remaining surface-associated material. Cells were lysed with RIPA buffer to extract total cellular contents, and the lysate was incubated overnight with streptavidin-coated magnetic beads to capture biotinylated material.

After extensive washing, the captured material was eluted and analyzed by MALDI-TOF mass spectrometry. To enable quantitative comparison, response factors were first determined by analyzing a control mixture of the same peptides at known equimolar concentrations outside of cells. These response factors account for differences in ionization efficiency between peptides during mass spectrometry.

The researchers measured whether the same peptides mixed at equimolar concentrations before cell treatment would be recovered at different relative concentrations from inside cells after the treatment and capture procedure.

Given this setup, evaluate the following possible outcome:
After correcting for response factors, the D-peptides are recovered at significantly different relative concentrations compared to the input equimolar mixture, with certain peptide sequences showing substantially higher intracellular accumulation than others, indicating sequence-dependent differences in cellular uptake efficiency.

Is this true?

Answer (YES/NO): YES